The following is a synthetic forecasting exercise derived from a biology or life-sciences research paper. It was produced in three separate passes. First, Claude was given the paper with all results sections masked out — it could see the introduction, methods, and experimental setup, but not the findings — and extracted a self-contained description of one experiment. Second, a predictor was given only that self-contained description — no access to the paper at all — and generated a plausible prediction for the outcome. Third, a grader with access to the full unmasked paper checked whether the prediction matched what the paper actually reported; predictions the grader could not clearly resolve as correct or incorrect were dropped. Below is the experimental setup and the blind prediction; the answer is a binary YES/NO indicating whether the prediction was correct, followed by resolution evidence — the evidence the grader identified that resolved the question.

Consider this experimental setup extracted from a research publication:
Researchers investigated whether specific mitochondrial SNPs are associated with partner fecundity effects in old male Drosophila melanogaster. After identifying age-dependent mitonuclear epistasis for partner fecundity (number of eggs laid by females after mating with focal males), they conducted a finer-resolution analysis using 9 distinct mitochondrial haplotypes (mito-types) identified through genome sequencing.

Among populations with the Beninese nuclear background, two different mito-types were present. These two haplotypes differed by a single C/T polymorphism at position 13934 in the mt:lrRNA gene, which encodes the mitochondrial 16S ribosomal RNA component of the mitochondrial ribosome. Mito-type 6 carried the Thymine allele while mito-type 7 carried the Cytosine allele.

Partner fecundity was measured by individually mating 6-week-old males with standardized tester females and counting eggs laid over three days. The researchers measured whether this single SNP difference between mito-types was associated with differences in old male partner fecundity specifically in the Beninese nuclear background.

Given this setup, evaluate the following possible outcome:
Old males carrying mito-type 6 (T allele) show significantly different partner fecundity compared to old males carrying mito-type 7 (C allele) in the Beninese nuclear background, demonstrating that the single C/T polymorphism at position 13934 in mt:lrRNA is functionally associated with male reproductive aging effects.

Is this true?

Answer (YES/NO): NO